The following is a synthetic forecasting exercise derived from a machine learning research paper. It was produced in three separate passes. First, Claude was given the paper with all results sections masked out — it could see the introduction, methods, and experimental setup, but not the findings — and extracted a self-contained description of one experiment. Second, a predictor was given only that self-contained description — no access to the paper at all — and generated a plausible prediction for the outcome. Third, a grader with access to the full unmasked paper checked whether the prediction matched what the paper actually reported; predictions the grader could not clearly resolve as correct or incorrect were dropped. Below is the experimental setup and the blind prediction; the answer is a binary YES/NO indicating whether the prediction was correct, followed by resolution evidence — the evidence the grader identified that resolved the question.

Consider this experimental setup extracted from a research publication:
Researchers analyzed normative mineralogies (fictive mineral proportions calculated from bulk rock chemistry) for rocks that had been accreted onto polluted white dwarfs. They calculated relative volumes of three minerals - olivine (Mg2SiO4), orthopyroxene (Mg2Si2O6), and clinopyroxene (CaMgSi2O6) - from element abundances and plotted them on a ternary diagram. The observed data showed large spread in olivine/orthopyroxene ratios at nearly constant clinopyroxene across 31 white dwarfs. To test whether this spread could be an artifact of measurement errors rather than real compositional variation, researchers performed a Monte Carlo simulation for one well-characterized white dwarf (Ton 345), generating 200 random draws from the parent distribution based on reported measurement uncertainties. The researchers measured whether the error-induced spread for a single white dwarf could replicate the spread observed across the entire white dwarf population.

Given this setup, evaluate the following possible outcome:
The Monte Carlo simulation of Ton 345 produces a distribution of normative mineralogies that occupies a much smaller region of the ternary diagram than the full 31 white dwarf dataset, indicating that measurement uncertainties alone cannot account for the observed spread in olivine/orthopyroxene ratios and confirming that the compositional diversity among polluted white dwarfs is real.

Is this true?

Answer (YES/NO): NO